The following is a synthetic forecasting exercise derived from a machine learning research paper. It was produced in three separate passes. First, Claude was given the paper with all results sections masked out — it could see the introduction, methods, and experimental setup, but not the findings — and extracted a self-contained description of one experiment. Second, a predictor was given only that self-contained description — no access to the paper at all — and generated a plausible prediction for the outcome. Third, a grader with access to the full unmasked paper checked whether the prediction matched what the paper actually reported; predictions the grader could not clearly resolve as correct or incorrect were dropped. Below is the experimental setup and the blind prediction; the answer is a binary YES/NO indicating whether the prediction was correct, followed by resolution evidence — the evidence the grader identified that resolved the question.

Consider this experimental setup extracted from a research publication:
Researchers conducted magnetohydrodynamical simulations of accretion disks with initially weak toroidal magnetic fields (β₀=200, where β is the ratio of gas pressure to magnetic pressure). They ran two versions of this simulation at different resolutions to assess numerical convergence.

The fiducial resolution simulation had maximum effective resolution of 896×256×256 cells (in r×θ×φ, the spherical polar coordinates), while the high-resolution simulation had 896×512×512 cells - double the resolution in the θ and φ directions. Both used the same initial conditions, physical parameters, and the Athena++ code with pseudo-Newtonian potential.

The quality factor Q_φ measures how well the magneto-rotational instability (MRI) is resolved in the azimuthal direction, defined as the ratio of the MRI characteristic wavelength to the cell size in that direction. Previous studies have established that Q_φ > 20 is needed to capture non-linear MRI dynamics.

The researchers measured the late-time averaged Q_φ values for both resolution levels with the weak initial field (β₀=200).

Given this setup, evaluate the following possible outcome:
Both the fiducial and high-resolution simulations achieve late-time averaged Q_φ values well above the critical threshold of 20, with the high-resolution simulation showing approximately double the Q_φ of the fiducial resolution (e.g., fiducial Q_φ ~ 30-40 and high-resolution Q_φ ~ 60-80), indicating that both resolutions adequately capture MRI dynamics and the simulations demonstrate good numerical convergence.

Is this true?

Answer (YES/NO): NO